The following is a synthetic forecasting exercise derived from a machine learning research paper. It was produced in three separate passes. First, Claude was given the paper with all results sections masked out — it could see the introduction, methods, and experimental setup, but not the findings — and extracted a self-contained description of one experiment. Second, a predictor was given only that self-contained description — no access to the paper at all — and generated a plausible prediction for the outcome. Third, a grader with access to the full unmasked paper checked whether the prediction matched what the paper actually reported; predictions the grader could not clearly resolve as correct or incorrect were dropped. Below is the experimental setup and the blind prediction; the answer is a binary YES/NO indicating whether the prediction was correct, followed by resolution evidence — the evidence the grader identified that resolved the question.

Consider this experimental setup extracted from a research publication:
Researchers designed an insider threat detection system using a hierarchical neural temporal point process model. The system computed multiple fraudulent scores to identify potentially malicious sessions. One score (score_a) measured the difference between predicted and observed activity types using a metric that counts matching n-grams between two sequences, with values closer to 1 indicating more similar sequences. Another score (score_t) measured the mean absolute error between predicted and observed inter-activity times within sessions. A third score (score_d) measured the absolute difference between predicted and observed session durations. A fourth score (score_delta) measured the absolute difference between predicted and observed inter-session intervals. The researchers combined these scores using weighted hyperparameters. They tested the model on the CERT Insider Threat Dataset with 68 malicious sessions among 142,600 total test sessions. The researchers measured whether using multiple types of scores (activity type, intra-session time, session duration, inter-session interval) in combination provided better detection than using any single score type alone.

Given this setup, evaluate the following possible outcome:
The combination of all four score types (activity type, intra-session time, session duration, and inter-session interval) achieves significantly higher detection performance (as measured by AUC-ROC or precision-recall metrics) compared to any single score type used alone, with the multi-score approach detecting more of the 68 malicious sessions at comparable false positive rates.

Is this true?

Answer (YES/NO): NO